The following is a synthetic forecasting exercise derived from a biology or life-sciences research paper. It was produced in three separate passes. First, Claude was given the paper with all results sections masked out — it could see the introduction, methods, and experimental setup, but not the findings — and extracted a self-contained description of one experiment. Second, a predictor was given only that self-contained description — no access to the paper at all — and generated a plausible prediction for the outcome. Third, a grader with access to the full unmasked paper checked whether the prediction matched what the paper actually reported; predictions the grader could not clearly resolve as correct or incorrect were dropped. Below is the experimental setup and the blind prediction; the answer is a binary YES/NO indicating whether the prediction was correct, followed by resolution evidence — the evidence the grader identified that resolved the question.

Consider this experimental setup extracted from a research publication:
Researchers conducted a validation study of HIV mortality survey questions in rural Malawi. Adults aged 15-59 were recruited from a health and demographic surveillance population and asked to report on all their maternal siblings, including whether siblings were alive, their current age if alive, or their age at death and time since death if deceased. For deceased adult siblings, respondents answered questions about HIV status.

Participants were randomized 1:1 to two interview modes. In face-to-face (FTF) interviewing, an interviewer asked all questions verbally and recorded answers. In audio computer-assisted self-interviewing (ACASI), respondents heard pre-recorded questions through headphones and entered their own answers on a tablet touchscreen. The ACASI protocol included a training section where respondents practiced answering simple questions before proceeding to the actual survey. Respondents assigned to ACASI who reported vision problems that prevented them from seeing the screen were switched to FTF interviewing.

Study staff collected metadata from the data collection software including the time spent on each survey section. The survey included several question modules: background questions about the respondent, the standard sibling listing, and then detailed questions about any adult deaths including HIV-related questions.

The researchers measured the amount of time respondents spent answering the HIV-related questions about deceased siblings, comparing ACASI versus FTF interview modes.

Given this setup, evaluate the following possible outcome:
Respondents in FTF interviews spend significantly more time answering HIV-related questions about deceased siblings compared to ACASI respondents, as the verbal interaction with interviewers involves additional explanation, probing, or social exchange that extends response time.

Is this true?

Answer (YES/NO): NO